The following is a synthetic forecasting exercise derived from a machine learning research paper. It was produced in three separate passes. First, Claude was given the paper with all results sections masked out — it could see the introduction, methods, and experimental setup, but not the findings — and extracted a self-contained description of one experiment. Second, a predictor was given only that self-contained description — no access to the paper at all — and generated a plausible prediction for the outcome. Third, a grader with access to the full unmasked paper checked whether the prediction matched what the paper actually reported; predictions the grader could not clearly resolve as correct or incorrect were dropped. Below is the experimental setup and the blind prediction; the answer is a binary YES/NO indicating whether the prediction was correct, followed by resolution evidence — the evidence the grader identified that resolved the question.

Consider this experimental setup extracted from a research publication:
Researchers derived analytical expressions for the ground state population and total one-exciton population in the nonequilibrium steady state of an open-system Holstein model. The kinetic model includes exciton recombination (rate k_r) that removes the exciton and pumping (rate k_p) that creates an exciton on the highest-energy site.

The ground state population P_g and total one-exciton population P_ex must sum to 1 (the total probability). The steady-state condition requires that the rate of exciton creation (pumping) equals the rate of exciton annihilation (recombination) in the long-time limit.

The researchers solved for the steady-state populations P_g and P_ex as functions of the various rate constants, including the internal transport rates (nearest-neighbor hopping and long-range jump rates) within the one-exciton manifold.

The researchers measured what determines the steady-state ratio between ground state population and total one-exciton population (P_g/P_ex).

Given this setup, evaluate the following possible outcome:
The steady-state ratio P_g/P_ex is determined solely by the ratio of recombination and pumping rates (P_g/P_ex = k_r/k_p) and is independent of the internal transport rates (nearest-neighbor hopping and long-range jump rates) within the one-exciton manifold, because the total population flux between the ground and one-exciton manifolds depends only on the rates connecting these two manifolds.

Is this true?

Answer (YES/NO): YES